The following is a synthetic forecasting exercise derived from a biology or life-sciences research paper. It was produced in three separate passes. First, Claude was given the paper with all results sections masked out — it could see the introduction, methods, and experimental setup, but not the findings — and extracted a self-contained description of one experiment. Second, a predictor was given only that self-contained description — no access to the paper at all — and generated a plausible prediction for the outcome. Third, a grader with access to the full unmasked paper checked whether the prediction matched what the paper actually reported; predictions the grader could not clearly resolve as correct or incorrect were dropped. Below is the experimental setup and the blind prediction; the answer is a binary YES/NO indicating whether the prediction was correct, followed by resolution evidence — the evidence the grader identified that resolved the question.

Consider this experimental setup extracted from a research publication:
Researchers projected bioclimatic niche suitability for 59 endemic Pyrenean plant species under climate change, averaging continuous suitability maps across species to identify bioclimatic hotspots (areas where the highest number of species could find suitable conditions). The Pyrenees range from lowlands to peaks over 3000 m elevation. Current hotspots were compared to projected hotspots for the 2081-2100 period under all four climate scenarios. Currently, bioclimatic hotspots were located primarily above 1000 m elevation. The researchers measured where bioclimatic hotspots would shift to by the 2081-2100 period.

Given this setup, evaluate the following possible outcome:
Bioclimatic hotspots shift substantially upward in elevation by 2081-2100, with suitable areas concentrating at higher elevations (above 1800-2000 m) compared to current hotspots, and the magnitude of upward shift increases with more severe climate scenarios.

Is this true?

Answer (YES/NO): YES